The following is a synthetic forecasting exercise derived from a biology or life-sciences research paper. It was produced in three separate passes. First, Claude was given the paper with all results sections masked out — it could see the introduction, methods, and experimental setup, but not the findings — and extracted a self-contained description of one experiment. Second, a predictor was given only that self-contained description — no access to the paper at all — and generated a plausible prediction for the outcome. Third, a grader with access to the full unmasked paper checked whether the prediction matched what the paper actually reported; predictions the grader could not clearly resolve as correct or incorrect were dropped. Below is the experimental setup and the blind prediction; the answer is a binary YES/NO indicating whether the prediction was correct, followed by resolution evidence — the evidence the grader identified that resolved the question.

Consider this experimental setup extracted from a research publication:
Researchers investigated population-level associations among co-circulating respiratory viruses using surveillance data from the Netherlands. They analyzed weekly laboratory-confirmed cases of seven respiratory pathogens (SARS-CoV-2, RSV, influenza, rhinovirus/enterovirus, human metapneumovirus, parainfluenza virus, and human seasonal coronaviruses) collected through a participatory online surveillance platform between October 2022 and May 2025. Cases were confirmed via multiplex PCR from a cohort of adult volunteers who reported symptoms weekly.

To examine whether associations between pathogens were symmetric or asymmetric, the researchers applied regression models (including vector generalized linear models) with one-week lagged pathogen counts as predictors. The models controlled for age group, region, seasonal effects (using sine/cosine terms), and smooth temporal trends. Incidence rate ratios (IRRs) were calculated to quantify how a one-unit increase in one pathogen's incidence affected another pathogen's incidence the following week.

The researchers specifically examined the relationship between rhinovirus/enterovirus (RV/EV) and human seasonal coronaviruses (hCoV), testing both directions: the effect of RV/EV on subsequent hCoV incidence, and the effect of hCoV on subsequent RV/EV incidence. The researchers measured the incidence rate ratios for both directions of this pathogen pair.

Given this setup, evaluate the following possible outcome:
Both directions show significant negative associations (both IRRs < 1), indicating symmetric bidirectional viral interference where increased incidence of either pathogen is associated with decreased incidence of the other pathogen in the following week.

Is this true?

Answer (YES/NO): NO